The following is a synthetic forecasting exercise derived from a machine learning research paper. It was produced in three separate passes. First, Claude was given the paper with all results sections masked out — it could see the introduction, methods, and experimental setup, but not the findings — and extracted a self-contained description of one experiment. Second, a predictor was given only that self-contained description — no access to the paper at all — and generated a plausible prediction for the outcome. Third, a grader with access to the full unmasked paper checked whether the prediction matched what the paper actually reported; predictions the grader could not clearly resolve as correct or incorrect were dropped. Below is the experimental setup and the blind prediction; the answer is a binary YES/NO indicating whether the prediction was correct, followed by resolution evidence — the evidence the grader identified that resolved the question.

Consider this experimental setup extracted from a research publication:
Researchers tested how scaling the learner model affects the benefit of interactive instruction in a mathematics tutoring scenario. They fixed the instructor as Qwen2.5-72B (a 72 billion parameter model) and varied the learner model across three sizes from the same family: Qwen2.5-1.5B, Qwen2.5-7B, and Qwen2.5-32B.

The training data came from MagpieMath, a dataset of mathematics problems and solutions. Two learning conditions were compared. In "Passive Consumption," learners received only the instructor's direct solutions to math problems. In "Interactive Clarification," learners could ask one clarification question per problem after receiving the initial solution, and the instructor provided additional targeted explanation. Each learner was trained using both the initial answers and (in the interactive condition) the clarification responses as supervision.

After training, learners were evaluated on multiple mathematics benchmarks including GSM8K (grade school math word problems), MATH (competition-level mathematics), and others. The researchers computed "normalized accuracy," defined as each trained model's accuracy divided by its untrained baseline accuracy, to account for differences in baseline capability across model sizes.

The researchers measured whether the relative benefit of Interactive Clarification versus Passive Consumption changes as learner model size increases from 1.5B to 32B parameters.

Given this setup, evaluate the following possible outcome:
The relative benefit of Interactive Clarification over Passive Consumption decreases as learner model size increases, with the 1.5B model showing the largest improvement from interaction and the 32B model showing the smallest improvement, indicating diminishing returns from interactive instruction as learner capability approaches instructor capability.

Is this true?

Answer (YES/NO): NO